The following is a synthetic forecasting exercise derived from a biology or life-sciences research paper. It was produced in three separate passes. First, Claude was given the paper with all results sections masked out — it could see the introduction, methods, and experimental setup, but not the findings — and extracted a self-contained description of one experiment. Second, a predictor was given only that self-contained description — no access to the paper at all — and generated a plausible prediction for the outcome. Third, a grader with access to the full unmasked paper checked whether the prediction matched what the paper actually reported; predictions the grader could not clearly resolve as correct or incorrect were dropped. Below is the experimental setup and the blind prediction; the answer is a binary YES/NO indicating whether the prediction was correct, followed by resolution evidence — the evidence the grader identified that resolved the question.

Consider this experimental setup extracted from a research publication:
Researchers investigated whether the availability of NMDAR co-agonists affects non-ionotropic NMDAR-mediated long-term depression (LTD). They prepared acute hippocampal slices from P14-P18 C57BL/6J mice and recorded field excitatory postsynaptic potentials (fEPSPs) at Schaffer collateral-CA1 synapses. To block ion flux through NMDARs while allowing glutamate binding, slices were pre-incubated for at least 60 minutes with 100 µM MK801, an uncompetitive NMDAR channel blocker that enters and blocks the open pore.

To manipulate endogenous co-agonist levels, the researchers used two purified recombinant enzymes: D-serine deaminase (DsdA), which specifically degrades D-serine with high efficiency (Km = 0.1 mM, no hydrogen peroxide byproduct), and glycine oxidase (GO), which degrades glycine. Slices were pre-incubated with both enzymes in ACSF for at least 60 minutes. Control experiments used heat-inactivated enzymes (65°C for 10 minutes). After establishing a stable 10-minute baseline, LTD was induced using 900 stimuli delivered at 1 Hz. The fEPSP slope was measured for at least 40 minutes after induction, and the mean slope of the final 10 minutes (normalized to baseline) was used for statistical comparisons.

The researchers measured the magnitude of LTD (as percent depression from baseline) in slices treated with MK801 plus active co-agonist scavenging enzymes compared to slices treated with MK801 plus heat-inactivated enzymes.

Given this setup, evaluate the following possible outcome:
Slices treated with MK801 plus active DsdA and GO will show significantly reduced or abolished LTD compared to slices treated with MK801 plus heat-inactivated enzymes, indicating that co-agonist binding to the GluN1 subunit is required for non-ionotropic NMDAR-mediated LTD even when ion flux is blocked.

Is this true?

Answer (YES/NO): NO